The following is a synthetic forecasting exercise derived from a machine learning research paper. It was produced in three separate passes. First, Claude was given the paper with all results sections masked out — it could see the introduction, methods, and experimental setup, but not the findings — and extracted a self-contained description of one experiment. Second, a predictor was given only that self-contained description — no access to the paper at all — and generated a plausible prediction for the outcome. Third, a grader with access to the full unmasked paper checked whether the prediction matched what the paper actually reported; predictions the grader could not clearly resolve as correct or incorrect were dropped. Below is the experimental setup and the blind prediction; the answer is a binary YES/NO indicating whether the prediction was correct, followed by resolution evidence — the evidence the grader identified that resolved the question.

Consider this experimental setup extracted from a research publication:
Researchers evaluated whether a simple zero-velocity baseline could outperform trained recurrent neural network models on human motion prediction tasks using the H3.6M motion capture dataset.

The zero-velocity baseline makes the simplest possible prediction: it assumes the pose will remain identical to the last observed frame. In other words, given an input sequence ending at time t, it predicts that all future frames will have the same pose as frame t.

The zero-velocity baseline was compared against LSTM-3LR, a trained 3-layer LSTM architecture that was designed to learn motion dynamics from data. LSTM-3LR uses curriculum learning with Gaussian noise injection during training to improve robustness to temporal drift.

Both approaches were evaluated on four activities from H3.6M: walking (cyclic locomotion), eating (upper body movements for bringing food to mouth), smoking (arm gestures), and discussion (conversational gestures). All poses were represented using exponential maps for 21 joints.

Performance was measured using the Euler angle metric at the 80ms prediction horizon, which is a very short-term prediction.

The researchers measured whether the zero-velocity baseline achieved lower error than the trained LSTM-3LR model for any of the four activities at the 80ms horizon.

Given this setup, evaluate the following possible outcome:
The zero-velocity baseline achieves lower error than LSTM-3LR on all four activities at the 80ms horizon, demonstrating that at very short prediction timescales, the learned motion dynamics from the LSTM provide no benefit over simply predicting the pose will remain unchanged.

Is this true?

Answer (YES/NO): YES